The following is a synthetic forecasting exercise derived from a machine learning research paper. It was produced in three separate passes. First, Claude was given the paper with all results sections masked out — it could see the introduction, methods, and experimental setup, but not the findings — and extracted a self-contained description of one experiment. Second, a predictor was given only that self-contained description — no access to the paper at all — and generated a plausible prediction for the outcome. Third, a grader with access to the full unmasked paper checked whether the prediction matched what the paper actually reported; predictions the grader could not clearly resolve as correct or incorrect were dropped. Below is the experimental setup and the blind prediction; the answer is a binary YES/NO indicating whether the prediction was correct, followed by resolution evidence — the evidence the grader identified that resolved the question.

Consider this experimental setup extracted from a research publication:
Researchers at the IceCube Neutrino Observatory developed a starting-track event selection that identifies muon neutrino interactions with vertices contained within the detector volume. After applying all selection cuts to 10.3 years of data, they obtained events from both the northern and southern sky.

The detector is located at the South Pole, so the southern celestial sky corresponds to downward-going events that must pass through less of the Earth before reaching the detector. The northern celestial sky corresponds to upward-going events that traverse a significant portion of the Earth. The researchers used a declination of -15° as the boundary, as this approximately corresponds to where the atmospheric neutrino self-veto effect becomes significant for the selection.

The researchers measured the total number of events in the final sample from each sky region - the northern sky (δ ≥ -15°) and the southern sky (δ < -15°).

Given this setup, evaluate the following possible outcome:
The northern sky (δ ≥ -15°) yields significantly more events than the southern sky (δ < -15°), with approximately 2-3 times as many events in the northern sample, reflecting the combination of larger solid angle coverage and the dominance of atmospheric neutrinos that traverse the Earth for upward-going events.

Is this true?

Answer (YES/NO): NO